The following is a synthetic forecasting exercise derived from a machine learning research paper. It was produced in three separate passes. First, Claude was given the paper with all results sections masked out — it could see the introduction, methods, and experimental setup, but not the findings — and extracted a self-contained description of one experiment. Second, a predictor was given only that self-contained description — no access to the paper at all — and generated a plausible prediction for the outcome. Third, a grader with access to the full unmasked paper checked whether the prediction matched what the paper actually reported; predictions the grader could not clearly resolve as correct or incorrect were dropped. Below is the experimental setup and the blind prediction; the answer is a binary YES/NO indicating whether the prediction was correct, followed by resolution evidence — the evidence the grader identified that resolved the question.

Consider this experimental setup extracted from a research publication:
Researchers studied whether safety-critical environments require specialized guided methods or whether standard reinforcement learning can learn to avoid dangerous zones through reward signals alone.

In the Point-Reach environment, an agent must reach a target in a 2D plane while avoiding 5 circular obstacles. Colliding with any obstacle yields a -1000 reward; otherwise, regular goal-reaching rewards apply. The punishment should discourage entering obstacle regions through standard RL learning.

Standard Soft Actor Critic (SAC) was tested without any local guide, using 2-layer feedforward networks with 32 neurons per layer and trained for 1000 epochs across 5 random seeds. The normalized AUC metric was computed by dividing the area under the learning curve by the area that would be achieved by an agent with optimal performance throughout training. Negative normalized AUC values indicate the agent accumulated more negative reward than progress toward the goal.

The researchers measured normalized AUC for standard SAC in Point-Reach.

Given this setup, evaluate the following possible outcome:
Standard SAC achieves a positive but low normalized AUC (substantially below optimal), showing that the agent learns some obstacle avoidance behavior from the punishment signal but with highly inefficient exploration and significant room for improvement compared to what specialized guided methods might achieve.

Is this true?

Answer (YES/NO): NO